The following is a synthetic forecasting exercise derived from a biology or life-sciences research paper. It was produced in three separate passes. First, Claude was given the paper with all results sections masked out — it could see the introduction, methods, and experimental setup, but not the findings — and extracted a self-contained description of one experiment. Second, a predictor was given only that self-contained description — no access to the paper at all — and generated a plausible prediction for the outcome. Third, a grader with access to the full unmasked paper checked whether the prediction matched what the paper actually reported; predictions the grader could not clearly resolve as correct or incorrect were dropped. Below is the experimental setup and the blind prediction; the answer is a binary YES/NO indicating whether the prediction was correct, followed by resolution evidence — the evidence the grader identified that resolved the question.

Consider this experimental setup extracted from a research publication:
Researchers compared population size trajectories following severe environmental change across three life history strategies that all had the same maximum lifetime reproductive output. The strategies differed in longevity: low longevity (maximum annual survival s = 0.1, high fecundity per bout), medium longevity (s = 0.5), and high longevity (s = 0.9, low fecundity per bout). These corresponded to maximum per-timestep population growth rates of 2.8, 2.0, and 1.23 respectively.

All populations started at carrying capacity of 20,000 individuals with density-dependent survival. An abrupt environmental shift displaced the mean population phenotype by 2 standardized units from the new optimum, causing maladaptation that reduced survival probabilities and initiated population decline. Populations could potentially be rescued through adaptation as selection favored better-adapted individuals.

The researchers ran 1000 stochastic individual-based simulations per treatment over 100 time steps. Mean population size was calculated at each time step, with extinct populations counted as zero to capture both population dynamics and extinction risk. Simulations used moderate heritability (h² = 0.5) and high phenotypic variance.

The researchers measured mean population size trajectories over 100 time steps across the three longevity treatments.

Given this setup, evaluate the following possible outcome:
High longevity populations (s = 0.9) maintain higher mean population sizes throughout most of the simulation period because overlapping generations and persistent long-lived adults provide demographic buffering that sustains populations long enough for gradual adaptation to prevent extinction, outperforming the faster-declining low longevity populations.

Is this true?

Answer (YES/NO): NO